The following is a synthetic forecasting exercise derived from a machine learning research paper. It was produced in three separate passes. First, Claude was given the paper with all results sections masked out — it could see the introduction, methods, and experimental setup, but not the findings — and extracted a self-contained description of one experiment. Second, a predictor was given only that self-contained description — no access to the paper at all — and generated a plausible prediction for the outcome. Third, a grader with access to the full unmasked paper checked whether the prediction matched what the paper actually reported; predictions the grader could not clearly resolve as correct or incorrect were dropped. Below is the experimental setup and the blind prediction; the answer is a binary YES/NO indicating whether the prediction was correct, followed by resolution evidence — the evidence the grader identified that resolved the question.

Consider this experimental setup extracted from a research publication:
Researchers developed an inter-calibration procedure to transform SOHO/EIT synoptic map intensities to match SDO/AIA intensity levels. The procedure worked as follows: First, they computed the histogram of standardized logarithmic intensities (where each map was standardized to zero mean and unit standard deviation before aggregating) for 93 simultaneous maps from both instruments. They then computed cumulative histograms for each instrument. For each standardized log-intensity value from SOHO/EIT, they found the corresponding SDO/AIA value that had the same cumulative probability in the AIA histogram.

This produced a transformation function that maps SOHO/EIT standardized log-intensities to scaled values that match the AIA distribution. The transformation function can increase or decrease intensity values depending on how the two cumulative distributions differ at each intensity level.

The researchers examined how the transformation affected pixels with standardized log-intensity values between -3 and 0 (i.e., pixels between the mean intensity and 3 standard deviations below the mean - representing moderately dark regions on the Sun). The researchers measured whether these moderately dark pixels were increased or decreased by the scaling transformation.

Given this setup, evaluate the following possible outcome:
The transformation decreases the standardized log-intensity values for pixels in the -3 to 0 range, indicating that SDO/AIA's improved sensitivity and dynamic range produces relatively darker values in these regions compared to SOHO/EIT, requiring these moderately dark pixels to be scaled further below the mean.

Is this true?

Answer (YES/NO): YES